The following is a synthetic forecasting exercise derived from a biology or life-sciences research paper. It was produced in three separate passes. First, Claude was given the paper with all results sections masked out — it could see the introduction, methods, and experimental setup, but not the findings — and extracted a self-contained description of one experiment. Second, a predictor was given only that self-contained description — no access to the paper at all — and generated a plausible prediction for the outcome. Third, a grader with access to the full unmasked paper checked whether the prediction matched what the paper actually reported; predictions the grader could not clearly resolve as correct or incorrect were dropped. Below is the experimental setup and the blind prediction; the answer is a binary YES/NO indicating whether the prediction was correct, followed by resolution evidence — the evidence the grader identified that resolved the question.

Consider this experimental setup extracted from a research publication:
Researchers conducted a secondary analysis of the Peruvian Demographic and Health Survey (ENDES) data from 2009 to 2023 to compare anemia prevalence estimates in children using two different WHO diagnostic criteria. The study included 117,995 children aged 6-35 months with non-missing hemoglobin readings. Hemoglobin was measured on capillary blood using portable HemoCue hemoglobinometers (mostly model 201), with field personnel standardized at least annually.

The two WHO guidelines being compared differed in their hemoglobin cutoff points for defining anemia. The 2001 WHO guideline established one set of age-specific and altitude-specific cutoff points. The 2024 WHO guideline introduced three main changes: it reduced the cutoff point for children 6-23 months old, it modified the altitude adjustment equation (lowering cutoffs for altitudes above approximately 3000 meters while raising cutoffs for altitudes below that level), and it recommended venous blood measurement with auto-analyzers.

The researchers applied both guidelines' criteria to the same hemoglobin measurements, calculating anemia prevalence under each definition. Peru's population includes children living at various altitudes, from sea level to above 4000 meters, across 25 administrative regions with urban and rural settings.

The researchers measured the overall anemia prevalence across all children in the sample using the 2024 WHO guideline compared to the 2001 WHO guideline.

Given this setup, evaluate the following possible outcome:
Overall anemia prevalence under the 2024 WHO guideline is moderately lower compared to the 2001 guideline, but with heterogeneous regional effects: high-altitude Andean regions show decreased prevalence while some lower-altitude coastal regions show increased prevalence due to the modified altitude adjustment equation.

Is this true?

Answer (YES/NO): YES